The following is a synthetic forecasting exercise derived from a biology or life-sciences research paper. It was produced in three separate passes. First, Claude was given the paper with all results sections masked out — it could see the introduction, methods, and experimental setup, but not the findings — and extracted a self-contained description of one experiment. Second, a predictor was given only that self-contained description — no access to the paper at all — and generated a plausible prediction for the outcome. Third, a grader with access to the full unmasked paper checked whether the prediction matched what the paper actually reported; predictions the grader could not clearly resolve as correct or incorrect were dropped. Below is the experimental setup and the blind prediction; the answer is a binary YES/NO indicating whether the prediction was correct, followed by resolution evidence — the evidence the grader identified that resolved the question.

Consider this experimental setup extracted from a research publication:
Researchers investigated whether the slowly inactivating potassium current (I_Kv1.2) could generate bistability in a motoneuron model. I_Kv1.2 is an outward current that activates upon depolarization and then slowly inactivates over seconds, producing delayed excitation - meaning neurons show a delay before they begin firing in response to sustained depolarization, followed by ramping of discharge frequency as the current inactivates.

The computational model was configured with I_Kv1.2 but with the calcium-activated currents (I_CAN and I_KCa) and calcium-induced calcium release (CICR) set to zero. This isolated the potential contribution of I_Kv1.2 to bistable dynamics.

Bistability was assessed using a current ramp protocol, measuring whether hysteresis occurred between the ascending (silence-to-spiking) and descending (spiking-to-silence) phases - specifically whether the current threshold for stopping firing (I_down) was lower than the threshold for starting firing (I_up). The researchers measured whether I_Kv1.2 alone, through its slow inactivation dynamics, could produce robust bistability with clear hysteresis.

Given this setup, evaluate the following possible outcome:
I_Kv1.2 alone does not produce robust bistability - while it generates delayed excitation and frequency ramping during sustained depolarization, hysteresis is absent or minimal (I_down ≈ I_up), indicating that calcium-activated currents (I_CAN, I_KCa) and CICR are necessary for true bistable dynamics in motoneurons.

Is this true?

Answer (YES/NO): NO